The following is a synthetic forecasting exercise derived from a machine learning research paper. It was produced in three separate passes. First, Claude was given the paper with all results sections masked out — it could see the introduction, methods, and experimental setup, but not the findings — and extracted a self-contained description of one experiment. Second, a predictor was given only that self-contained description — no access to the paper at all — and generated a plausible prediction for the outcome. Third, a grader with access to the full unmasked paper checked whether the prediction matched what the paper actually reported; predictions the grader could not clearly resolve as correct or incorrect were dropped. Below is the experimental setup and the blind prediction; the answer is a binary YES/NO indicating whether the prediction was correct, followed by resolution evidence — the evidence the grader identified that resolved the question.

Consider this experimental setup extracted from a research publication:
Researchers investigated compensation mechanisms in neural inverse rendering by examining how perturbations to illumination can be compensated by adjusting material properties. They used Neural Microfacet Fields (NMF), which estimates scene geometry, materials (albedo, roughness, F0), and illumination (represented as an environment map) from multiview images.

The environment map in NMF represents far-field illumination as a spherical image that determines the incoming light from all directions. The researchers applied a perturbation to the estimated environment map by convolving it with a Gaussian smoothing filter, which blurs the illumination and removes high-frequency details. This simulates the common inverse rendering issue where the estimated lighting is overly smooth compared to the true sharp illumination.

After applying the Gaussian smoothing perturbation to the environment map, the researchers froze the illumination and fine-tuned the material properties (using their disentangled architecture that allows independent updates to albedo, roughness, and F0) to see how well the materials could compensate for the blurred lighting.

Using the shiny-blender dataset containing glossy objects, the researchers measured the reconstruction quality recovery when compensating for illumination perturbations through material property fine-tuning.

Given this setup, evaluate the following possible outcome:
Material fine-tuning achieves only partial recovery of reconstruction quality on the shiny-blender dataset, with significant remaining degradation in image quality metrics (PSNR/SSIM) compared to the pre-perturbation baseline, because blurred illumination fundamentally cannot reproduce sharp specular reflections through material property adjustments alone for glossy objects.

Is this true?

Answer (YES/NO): YES